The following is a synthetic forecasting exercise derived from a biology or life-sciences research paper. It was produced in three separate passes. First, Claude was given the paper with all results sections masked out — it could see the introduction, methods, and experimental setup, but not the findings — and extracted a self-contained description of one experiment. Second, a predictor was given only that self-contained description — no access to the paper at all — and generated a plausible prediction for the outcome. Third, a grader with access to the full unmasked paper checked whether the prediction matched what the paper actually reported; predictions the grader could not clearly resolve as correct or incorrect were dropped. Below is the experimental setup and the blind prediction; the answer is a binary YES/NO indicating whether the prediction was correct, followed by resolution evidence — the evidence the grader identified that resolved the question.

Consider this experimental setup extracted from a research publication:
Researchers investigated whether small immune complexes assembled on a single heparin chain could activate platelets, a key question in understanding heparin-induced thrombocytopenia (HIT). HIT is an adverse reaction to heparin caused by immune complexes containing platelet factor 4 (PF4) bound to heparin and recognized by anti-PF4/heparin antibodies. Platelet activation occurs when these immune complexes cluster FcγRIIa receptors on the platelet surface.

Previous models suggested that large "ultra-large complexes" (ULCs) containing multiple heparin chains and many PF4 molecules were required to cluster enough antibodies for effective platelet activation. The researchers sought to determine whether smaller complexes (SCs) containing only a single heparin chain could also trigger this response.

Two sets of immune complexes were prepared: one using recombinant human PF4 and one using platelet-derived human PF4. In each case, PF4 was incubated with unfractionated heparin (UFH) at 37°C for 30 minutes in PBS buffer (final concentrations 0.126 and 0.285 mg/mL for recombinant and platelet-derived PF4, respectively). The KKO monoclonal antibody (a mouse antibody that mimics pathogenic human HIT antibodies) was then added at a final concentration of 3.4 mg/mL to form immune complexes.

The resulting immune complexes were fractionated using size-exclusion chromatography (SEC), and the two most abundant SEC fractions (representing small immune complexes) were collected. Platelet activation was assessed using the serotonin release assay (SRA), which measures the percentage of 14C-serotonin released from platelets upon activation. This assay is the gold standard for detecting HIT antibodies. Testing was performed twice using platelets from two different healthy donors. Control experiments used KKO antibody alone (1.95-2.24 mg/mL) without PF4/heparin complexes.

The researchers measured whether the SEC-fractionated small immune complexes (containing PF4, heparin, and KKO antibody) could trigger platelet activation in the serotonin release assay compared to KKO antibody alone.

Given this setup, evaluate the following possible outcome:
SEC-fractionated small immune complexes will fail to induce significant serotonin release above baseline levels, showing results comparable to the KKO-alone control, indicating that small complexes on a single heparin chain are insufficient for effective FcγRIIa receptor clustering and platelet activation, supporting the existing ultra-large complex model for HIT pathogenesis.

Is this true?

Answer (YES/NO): NO